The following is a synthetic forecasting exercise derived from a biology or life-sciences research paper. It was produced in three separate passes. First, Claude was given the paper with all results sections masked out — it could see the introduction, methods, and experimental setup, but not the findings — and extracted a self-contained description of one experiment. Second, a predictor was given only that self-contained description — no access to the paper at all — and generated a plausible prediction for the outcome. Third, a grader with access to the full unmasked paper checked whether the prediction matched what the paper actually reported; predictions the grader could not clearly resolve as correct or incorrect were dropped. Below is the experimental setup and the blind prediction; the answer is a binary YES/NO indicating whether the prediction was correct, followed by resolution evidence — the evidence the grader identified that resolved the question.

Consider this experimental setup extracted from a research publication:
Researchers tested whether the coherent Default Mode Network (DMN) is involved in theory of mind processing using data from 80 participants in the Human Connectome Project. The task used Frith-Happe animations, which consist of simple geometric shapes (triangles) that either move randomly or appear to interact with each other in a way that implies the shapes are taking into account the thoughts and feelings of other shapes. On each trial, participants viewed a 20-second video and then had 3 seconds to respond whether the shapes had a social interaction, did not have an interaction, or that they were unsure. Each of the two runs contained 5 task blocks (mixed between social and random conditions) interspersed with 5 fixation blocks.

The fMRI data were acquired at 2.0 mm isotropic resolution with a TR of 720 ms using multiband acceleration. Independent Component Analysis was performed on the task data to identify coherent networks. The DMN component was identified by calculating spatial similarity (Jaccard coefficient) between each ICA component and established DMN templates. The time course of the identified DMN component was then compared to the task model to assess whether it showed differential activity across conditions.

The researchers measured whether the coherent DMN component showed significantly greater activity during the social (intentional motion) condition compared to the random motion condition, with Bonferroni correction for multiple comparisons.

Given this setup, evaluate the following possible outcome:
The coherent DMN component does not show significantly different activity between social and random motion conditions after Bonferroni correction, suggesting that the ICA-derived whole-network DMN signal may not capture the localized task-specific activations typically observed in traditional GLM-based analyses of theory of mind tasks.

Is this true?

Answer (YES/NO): YES